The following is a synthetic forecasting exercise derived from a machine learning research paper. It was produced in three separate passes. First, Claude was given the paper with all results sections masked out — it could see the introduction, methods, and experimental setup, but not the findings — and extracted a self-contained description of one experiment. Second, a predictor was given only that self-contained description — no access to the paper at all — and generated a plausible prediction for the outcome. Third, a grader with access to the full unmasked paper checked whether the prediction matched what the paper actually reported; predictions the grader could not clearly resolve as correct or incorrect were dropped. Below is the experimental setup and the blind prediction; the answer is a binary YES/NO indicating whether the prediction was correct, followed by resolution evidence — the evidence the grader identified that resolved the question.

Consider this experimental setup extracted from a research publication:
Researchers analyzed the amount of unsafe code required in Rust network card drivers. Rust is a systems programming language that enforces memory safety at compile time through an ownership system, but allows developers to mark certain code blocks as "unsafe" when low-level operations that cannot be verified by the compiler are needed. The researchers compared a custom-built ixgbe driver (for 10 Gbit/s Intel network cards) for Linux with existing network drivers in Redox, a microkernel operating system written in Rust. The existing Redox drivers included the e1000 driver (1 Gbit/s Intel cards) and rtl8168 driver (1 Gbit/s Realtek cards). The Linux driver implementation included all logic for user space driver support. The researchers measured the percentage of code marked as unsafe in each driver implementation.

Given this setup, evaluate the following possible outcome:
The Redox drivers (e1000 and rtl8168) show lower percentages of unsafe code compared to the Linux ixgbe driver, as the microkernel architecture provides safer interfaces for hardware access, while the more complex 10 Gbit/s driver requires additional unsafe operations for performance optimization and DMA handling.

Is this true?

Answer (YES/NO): NO